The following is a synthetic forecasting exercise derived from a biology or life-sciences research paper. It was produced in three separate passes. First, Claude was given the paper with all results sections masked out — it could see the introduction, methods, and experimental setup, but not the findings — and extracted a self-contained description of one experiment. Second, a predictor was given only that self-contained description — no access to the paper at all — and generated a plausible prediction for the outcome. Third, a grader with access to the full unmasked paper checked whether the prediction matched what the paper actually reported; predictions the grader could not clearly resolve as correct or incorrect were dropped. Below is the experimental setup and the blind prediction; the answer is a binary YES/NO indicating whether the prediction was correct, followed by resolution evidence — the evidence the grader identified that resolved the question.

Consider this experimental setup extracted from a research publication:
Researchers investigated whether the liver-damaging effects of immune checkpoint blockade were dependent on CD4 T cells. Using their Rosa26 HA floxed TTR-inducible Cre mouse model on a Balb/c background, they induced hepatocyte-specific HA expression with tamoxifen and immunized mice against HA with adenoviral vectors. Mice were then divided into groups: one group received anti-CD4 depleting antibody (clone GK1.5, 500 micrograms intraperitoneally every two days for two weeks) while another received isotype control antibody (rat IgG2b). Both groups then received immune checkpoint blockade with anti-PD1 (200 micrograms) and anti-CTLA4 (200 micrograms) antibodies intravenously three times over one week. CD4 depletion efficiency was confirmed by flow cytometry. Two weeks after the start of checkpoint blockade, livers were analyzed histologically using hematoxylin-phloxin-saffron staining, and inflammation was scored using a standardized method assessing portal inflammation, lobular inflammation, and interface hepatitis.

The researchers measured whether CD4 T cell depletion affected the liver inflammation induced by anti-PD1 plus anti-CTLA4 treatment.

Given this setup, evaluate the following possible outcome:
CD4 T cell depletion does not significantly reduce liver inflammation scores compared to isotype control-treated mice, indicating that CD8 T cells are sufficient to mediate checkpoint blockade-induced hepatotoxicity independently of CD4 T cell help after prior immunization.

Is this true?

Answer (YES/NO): NO